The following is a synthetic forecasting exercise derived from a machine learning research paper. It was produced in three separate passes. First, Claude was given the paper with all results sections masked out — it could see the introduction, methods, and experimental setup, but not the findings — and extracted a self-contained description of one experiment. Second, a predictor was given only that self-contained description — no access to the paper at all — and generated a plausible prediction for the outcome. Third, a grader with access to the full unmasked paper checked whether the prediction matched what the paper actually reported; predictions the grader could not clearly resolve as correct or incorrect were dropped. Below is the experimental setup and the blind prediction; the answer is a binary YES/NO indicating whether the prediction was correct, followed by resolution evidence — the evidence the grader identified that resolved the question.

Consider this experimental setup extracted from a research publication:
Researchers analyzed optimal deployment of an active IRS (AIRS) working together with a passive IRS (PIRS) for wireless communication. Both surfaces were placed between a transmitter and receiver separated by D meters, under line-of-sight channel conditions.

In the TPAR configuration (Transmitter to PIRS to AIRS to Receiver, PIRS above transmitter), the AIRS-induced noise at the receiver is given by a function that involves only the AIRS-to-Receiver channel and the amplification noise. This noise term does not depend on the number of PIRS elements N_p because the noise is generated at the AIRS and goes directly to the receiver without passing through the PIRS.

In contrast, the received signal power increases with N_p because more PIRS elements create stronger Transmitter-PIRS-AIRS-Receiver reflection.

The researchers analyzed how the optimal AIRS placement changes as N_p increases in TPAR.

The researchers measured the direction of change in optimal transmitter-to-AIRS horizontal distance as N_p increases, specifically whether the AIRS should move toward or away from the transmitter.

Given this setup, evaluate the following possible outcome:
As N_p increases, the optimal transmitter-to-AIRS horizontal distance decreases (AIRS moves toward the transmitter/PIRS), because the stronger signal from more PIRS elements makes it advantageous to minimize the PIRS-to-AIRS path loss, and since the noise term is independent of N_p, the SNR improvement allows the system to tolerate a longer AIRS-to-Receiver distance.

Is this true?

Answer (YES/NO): NO